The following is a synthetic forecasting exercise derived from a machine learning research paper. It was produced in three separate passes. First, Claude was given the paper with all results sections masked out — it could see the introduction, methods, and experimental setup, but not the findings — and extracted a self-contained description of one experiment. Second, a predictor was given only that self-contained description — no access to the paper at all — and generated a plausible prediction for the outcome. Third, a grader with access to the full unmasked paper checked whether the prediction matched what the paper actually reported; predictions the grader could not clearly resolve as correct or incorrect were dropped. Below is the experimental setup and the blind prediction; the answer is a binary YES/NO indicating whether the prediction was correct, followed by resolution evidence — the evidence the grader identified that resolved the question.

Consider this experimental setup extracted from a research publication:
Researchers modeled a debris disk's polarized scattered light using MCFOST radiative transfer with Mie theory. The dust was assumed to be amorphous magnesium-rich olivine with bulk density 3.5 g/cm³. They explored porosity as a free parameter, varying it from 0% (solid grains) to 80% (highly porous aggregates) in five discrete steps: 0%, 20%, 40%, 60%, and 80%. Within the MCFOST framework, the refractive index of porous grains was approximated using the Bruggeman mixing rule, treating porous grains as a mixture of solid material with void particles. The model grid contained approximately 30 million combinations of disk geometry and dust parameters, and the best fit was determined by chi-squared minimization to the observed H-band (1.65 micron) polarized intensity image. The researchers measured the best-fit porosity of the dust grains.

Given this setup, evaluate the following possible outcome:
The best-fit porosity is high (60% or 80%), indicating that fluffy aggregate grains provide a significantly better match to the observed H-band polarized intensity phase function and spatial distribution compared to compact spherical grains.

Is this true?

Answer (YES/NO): NO